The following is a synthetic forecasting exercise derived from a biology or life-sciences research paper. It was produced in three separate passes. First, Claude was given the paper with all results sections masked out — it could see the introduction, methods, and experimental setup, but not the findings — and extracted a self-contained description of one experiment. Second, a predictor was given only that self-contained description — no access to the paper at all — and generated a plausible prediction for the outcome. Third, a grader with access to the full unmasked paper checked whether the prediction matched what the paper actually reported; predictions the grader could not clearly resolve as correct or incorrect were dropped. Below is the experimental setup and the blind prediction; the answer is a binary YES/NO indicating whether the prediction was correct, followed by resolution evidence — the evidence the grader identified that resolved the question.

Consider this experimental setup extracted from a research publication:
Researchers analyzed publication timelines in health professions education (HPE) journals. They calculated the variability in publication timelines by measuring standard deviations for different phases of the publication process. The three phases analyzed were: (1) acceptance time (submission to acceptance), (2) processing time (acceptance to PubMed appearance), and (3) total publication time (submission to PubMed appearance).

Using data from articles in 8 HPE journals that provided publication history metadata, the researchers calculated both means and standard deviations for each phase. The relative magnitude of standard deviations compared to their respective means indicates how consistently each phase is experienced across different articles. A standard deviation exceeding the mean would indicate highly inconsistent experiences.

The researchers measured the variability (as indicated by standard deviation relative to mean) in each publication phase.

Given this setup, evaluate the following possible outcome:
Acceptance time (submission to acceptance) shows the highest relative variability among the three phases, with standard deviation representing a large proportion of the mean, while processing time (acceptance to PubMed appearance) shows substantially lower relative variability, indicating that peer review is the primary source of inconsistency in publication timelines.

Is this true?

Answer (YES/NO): NO